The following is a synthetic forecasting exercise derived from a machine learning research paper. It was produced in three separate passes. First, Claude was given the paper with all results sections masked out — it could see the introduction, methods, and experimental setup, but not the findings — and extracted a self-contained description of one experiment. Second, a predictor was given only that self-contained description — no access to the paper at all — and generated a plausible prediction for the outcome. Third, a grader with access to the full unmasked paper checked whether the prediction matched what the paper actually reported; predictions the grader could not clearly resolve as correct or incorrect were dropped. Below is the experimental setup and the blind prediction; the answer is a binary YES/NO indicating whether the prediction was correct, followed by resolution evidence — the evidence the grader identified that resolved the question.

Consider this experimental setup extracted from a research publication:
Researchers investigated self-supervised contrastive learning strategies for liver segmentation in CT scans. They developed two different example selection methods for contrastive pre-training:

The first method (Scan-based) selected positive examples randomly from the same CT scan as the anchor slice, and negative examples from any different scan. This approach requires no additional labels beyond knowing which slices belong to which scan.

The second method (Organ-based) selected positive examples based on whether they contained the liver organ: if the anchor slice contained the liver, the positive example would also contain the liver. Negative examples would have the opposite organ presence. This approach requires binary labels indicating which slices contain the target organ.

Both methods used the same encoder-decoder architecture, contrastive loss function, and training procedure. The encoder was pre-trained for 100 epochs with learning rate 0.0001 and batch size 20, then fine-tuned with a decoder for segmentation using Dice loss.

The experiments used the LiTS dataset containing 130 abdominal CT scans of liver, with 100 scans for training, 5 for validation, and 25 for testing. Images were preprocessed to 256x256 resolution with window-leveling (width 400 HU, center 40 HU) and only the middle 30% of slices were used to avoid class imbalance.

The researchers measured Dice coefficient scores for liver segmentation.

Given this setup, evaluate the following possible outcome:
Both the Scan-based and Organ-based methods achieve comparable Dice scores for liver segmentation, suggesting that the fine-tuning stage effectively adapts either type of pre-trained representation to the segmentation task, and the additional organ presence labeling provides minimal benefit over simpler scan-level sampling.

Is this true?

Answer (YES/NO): YES